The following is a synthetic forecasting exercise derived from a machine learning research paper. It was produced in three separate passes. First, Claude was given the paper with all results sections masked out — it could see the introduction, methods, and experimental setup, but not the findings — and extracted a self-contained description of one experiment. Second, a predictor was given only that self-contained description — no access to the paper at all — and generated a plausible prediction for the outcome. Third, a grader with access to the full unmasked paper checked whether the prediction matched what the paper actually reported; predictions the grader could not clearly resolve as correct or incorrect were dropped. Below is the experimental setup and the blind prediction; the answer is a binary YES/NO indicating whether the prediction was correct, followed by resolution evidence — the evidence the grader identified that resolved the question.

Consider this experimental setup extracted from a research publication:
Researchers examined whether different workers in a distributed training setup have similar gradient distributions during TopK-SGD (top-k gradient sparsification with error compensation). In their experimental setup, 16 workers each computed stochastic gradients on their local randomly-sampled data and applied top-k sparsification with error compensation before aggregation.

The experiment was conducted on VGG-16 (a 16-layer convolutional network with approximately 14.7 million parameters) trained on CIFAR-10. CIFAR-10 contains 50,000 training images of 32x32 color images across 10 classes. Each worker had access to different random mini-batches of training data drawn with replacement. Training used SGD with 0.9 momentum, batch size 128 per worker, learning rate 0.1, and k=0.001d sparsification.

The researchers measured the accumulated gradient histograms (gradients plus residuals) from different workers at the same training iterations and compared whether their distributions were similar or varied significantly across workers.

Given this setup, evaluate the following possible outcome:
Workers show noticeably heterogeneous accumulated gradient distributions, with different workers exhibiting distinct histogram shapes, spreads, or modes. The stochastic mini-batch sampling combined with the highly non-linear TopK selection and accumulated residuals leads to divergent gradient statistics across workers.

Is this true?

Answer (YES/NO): NO